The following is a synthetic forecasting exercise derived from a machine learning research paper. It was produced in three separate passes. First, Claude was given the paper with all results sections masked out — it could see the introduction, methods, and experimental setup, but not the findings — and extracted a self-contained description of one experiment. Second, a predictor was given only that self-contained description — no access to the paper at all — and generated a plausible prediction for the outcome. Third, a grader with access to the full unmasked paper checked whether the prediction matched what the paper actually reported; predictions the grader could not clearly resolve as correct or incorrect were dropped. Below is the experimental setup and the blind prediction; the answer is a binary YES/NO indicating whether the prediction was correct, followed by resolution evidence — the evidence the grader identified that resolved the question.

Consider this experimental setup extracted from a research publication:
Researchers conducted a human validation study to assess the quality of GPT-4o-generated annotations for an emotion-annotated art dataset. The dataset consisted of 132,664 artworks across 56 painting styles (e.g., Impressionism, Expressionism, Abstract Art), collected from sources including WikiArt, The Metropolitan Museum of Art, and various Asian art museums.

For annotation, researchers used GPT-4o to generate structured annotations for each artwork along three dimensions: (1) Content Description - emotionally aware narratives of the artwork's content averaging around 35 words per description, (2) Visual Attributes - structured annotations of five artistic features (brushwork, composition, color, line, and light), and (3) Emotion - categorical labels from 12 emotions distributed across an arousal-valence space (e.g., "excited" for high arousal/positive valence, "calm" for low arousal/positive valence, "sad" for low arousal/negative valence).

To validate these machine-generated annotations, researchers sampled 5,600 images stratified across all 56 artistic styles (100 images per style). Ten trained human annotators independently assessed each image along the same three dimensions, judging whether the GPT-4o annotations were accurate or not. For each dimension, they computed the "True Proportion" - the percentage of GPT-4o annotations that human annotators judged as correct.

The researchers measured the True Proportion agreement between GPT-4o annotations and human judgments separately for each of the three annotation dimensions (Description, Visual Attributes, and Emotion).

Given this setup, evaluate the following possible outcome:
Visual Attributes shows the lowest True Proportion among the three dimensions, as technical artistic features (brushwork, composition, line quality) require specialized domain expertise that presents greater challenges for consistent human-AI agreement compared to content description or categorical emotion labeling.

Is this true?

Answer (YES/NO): NO